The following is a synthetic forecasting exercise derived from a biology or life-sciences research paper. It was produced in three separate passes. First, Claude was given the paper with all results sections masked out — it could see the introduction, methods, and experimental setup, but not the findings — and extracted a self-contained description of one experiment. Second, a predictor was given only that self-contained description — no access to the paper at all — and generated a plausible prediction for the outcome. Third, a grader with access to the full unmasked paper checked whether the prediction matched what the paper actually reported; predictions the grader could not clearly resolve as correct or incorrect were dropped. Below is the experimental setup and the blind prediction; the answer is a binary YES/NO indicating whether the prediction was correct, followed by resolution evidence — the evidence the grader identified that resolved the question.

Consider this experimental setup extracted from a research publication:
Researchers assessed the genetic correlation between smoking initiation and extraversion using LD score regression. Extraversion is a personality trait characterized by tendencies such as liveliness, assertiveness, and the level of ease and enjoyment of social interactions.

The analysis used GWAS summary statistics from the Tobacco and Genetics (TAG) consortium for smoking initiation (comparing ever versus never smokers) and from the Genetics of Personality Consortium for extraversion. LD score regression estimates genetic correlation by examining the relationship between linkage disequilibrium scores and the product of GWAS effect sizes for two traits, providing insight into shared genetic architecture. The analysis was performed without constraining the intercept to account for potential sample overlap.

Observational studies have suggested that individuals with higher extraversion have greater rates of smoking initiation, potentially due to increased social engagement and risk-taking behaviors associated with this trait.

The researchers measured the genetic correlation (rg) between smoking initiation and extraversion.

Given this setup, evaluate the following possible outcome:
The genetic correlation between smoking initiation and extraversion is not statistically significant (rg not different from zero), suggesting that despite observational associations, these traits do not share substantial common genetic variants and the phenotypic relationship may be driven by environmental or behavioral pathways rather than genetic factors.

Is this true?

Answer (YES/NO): NO